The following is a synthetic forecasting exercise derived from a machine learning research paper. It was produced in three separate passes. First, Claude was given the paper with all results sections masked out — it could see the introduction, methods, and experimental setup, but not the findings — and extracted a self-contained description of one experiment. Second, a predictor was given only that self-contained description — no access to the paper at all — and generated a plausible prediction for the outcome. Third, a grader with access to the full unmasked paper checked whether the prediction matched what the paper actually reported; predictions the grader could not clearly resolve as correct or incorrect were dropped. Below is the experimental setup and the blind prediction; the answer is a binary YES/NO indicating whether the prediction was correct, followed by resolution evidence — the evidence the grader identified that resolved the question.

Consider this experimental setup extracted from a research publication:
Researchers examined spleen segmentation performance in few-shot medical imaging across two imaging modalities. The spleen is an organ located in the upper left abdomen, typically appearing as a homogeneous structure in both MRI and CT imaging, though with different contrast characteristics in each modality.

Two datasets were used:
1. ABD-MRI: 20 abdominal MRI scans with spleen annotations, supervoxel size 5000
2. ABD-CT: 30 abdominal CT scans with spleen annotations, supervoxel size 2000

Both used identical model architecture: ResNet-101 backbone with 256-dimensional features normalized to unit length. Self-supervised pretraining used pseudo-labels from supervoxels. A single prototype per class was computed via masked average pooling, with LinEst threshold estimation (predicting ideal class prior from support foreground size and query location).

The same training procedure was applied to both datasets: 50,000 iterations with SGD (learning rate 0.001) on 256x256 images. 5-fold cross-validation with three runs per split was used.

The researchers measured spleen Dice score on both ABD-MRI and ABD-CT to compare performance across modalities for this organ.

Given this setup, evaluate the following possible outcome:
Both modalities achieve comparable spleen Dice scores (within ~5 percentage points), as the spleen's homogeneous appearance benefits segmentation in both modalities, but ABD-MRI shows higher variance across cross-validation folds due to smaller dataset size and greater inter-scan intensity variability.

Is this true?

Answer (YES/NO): NO